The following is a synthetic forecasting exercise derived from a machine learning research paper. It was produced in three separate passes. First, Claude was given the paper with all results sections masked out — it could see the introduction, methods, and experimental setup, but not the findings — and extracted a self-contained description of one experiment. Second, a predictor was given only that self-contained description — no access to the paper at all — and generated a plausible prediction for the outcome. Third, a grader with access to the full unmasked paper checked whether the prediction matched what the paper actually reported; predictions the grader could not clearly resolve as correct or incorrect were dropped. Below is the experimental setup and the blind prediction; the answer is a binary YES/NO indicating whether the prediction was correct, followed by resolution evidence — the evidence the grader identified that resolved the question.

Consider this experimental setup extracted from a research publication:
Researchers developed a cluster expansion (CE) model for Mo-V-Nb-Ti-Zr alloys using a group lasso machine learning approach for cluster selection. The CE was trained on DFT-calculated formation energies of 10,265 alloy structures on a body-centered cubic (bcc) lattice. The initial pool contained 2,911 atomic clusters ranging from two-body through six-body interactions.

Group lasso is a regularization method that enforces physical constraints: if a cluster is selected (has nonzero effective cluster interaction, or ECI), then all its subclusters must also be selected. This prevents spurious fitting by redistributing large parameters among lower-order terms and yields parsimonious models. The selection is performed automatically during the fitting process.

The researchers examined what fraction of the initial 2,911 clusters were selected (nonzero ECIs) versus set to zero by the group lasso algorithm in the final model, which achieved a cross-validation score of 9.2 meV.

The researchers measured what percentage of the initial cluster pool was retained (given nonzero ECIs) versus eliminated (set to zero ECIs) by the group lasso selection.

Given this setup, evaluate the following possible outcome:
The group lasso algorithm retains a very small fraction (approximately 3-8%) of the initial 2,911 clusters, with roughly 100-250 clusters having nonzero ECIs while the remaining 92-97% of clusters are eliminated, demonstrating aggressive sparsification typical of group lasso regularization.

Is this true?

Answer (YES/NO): NO